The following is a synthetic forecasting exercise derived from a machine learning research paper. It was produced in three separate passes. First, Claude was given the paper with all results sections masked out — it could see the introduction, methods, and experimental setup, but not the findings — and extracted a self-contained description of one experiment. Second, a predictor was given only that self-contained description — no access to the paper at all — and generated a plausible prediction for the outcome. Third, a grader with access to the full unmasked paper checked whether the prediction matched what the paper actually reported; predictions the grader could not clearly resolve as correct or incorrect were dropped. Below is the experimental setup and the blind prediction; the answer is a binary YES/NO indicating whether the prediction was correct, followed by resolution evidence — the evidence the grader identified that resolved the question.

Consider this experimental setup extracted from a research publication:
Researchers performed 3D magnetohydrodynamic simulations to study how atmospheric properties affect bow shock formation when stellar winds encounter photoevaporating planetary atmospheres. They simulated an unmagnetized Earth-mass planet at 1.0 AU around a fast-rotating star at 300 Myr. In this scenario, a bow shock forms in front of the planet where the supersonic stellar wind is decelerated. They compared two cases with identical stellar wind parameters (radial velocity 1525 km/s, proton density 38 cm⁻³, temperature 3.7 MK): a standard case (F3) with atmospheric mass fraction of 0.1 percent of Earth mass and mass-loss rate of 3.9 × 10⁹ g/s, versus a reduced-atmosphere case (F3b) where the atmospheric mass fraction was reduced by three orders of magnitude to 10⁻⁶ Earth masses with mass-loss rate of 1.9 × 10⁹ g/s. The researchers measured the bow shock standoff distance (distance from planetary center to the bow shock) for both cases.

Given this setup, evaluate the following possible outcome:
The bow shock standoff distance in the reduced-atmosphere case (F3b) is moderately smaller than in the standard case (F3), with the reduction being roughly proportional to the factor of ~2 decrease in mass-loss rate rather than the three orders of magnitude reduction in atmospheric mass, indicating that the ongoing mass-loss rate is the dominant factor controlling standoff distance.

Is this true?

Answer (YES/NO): NO